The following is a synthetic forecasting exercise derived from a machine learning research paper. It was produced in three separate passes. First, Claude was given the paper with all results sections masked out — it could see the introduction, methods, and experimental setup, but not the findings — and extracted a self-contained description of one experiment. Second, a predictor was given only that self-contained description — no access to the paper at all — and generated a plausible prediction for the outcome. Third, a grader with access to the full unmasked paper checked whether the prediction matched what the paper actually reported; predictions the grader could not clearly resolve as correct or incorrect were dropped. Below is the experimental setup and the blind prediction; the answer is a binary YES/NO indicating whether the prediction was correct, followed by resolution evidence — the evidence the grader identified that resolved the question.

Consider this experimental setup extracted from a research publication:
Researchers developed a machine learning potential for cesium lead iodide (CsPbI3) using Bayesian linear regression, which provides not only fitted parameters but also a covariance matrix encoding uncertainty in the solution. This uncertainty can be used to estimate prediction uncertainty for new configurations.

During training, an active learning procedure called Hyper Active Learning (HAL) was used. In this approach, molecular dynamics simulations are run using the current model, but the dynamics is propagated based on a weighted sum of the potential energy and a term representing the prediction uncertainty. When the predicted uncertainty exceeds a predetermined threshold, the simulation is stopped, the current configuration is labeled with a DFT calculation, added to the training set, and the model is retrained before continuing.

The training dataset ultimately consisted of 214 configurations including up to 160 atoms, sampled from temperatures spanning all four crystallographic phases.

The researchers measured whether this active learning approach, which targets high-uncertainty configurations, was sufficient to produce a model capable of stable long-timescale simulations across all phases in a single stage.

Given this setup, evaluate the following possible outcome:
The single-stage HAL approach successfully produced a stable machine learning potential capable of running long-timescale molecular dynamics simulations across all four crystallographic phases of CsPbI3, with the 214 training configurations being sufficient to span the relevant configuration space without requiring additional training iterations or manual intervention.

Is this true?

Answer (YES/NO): NO